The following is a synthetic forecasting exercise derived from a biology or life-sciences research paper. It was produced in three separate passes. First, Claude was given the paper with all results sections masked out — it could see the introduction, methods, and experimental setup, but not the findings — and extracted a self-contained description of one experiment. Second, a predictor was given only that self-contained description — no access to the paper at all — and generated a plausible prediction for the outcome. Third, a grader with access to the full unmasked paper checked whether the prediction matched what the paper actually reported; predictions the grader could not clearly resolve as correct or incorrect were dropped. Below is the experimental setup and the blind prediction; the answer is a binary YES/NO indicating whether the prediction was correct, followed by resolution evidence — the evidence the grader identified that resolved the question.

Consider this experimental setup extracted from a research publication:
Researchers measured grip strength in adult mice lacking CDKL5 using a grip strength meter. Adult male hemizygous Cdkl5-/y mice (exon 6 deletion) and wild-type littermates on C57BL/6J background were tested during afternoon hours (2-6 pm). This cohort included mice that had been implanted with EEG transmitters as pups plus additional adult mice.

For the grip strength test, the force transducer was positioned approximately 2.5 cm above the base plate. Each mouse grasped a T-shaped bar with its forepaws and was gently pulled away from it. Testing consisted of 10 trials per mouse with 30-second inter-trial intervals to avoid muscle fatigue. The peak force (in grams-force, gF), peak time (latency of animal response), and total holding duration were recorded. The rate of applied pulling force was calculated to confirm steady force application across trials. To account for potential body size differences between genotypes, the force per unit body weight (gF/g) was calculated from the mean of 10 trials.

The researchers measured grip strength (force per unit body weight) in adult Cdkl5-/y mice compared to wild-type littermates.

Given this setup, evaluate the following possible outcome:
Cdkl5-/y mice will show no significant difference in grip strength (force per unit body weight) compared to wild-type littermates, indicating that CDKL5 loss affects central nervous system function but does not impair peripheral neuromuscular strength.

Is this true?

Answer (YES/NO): NO